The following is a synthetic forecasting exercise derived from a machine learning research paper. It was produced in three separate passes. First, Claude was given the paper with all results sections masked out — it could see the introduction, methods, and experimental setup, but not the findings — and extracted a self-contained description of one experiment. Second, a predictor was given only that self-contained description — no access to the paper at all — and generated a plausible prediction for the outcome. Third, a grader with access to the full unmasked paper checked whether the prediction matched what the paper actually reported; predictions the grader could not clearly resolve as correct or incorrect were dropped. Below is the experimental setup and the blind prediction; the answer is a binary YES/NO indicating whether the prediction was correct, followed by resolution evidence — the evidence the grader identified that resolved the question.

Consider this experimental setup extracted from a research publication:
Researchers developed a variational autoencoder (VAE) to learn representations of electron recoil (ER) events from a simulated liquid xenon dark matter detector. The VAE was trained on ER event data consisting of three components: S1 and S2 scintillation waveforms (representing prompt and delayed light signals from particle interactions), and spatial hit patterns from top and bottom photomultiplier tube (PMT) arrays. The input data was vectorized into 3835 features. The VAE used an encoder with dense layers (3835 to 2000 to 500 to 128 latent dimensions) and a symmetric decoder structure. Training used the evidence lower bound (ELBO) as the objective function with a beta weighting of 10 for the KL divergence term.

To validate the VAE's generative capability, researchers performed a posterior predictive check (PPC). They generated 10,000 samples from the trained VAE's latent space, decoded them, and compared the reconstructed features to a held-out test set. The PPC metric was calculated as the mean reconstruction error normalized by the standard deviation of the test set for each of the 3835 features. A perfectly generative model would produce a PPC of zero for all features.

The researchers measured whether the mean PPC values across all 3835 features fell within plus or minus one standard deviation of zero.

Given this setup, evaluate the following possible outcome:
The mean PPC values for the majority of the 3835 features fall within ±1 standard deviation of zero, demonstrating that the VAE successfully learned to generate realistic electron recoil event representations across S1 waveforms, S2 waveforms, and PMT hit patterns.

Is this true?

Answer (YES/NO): YES